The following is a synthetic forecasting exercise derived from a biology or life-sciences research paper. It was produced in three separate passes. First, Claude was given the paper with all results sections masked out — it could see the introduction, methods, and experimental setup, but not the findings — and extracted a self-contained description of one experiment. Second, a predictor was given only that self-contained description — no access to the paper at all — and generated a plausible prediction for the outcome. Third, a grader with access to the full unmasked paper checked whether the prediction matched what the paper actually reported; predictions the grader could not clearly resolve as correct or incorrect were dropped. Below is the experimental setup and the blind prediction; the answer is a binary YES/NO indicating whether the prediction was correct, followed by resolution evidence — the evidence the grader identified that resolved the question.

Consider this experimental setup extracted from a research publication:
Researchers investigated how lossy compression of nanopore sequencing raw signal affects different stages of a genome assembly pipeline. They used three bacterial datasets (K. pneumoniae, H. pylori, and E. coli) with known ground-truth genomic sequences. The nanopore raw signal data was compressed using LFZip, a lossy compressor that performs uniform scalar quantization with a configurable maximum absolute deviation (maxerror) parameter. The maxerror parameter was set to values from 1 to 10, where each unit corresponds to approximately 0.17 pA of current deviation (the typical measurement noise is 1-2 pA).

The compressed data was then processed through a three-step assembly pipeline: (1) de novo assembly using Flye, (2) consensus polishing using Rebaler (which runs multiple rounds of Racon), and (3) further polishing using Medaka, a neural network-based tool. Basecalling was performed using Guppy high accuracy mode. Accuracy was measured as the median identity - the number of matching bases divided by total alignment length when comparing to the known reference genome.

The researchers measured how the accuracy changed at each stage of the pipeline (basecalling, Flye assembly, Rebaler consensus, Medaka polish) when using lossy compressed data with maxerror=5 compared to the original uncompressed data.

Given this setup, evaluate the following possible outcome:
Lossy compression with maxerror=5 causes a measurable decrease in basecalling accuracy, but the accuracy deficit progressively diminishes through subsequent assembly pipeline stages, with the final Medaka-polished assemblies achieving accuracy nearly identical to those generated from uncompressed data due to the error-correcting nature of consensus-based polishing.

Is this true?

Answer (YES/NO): YES